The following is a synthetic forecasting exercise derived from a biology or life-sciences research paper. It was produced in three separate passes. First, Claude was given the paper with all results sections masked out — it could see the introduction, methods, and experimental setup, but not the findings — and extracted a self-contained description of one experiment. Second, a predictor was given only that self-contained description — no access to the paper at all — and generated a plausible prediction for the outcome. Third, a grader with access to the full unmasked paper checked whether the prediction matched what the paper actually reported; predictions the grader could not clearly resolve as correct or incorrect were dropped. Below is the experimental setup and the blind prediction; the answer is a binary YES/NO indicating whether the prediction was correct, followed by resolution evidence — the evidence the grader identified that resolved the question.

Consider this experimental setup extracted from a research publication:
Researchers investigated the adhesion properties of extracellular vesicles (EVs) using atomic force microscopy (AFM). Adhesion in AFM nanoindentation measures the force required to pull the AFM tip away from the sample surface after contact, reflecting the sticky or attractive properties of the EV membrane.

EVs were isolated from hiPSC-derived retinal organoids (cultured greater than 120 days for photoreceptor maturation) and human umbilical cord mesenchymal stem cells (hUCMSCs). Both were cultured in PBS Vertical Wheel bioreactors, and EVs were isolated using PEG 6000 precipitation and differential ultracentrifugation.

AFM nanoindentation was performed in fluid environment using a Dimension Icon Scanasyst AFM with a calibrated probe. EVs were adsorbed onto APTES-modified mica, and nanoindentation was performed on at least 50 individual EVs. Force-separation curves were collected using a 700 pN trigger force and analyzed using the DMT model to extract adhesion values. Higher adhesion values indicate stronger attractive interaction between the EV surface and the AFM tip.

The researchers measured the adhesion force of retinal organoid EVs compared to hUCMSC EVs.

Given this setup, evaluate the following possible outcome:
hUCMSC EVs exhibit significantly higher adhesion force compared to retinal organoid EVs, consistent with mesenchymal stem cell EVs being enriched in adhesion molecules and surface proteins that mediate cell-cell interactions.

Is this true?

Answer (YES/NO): YES